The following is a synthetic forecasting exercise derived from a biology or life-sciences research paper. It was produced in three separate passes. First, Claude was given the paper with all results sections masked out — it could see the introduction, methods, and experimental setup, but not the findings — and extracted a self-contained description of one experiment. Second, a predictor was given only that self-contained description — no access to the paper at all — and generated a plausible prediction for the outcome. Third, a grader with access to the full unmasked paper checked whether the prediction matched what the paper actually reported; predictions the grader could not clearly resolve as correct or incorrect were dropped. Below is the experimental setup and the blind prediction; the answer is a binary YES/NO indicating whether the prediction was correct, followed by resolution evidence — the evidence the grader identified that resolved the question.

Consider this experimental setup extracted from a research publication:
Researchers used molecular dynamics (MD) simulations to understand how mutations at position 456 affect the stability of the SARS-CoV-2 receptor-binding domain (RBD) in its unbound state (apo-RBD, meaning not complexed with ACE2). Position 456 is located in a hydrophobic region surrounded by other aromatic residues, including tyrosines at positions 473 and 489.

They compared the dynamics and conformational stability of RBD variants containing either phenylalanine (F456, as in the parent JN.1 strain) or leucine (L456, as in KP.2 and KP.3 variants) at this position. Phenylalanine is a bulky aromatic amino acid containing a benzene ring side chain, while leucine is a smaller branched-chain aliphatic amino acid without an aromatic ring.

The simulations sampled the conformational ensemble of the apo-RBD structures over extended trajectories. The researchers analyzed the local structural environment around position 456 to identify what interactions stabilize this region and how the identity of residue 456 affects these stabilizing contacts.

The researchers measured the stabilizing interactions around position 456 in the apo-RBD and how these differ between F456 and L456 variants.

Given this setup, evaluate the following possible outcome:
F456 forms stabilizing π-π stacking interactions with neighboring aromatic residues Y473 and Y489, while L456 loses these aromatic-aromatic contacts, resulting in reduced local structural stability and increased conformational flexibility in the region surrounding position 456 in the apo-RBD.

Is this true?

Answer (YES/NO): YES